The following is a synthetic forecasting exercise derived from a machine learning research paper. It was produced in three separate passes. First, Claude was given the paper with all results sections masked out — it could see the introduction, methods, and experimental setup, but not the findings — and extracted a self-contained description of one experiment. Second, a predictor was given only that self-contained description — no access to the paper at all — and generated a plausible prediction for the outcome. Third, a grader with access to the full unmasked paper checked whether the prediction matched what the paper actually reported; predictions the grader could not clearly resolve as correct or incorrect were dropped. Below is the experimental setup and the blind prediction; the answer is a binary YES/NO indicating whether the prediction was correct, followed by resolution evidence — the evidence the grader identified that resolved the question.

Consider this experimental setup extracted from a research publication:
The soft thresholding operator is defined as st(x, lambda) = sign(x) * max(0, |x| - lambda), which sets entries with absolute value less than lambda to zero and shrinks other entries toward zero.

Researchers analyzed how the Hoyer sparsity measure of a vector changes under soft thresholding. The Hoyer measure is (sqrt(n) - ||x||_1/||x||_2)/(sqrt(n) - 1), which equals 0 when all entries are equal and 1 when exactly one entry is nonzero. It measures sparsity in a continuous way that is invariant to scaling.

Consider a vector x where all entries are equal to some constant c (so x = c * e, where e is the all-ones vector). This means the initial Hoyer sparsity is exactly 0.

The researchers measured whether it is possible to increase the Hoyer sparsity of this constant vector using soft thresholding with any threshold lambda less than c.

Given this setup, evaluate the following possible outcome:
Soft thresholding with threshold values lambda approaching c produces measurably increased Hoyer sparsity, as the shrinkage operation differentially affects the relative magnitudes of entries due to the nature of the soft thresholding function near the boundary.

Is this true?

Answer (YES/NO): NO